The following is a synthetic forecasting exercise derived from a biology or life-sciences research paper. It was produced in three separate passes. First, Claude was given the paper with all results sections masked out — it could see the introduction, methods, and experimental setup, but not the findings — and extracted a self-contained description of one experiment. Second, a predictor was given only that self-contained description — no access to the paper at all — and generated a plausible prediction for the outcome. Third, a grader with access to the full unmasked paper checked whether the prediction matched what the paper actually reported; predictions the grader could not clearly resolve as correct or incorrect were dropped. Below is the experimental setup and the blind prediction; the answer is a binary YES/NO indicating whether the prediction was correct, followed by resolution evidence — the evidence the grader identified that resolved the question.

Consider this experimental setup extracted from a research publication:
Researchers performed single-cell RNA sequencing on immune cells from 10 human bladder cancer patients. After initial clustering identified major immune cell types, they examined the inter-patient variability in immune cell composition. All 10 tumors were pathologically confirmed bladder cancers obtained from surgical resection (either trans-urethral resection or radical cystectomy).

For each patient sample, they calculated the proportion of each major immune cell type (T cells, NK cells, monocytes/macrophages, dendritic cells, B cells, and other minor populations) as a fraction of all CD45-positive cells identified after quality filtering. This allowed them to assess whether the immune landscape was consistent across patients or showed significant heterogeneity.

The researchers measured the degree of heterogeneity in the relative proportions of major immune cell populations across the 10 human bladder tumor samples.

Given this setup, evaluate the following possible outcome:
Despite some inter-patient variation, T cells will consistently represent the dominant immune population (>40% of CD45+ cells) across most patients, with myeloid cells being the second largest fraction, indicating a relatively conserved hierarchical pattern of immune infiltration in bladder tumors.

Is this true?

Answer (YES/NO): NO